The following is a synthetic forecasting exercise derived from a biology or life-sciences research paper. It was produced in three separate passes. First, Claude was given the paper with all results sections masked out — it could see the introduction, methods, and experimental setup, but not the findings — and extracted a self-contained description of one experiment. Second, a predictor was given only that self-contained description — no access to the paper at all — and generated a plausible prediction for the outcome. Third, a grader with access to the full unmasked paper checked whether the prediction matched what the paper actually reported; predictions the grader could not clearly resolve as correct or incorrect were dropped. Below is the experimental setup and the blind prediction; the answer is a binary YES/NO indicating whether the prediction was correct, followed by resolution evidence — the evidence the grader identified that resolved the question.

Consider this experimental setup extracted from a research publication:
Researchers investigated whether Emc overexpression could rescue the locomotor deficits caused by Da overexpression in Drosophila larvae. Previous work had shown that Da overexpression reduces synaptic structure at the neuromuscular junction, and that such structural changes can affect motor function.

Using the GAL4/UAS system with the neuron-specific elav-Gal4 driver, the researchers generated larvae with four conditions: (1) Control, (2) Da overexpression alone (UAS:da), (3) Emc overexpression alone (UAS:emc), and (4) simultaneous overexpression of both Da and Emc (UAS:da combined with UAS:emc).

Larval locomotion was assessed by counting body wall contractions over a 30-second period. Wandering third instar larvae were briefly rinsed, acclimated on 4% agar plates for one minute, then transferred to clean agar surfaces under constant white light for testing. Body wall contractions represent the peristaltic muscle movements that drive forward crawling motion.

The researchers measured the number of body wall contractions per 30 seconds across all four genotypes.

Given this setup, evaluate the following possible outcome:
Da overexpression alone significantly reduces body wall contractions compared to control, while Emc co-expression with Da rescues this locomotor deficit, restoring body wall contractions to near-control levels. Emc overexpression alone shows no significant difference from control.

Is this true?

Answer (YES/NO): NO